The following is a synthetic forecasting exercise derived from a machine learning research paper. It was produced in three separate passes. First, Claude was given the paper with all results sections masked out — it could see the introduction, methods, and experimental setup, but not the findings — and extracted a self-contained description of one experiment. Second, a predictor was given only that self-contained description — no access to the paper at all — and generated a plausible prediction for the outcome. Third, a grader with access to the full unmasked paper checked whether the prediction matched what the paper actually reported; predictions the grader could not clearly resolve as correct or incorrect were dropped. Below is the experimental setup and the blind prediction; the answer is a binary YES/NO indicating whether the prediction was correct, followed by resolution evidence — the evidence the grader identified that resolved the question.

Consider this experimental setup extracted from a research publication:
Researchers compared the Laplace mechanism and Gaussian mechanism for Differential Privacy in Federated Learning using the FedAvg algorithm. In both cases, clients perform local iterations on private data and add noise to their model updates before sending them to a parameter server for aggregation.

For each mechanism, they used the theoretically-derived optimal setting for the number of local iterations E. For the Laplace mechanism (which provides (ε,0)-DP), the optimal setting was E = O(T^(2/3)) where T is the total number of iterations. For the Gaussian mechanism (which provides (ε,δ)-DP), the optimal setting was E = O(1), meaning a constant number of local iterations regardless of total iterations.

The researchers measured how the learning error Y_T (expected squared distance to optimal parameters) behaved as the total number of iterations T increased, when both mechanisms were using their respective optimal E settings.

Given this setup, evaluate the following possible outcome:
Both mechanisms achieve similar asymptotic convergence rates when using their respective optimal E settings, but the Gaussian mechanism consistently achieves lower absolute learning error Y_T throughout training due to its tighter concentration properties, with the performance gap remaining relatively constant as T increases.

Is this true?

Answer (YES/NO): NO